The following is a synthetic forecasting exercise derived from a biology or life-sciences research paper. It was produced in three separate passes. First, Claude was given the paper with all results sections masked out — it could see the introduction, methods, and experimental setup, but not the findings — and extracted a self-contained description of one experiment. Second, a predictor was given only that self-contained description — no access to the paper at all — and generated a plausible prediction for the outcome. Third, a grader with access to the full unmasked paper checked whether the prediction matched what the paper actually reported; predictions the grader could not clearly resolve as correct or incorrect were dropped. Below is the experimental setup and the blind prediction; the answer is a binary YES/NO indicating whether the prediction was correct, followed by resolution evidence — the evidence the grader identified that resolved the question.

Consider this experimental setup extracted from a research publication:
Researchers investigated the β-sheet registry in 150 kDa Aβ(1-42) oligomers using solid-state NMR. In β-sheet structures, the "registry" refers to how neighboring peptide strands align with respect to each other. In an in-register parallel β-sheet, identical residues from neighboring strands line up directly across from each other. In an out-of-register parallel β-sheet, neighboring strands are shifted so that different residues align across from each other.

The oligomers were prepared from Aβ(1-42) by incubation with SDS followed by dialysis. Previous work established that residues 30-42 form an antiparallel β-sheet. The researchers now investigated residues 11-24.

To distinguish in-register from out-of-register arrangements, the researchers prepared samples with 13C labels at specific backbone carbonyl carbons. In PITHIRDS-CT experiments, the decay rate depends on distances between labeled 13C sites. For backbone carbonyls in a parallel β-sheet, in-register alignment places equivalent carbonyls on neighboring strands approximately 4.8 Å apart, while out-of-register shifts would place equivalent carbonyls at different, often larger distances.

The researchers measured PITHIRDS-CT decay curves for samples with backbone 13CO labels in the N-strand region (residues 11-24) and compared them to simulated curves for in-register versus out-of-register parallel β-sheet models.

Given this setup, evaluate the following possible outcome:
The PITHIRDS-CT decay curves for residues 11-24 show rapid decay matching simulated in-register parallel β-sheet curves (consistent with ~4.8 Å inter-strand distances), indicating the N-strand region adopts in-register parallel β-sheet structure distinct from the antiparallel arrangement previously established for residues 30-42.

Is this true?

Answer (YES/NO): NO